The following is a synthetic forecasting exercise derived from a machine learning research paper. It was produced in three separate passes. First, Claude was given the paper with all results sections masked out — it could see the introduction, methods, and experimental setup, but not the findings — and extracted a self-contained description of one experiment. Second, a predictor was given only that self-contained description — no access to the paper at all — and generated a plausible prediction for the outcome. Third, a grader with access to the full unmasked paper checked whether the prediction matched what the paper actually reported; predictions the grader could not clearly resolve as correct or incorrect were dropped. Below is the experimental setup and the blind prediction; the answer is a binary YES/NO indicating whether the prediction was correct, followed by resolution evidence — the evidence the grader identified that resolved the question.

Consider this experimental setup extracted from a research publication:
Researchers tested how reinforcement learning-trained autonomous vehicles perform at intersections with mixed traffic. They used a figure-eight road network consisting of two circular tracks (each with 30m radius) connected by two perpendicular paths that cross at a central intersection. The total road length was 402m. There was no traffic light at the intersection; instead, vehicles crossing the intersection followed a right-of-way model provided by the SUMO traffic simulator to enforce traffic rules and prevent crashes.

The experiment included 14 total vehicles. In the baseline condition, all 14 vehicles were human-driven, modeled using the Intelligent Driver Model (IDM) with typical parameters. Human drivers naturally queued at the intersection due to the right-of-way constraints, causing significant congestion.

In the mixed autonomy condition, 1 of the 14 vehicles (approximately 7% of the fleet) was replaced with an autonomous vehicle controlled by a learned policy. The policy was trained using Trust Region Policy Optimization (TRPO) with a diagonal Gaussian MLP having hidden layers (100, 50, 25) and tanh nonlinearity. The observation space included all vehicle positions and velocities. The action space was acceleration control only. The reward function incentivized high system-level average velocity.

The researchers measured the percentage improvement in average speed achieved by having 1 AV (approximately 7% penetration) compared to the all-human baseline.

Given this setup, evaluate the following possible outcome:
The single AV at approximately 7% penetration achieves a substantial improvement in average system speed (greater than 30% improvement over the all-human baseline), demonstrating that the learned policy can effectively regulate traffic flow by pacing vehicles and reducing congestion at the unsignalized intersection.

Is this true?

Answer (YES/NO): YES